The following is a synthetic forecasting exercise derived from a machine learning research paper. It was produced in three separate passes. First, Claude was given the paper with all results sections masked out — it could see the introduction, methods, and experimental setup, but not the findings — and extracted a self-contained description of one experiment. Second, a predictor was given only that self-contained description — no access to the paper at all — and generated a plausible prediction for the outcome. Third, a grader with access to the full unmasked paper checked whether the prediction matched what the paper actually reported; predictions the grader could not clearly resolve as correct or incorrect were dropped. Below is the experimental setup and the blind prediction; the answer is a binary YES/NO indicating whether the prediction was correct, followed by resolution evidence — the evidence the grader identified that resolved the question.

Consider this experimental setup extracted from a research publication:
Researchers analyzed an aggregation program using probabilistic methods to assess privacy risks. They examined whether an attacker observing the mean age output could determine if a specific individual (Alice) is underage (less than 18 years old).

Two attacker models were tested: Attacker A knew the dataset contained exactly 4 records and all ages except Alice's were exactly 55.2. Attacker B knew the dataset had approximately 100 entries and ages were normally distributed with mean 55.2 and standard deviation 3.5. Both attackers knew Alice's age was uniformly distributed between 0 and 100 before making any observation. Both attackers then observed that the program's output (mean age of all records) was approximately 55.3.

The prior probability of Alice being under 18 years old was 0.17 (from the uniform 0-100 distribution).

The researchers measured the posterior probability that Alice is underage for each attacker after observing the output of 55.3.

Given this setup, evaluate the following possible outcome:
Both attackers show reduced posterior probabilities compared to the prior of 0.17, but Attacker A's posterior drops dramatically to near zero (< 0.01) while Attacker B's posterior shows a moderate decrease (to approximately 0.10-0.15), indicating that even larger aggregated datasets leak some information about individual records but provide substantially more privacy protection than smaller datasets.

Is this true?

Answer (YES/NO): NO